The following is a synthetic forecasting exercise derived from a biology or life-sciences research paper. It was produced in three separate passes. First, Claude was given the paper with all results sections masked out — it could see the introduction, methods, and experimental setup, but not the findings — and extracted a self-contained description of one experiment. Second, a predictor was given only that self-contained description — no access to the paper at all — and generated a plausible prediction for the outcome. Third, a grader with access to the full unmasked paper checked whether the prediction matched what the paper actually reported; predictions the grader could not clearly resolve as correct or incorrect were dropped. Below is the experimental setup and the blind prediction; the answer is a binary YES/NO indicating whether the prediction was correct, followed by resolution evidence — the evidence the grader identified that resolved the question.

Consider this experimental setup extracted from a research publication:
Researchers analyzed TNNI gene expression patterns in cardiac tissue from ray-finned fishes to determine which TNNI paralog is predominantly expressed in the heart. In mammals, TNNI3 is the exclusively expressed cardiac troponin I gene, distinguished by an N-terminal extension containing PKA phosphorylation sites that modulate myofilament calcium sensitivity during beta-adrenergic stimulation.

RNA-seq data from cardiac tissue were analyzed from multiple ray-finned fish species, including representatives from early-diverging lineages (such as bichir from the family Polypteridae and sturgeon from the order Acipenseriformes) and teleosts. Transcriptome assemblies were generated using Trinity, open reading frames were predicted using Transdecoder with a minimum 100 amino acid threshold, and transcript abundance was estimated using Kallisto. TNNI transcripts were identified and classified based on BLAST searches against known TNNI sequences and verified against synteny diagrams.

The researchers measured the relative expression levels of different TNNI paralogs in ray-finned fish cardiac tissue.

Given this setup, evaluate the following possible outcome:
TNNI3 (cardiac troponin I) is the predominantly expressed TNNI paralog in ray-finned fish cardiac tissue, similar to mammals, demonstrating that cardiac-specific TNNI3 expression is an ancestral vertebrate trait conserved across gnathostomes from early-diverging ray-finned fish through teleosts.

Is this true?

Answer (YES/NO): NO